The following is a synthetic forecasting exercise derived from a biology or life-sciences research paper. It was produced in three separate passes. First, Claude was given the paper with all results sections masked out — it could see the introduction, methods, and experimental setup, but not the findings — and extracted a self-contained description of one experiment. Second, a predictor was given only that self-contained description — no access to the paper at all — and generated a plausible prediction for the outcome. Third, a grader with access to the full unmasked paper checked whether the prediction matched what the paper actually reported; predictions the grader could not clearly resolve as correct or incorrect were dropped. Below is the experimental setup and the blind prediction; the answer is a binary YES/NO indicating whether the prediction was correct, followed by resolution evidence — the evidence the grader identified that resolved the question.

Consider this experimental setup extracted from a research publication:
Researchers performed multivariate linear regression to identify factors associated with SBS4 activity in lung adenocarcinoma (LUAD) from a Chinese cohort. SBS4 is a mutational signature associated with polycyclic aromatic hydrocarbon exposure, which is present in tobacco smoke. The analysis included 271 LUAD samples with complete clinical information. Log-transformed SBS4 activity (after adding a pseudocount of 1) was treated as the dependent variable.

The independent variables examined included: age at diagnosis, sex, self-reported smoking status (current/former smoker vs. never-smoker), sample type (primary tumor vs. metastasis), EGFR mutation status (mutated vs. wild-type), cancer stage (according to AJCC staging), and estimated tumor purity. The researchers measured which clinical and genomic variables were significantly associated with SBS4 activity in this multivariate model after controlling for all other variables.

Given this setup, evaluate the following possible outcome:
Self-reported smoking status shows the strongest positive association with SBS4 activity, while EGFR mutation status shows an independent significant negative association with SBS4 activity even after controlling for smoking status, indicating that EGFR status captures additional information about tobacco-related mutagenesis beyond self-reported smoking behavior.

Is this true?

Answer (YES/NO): NO